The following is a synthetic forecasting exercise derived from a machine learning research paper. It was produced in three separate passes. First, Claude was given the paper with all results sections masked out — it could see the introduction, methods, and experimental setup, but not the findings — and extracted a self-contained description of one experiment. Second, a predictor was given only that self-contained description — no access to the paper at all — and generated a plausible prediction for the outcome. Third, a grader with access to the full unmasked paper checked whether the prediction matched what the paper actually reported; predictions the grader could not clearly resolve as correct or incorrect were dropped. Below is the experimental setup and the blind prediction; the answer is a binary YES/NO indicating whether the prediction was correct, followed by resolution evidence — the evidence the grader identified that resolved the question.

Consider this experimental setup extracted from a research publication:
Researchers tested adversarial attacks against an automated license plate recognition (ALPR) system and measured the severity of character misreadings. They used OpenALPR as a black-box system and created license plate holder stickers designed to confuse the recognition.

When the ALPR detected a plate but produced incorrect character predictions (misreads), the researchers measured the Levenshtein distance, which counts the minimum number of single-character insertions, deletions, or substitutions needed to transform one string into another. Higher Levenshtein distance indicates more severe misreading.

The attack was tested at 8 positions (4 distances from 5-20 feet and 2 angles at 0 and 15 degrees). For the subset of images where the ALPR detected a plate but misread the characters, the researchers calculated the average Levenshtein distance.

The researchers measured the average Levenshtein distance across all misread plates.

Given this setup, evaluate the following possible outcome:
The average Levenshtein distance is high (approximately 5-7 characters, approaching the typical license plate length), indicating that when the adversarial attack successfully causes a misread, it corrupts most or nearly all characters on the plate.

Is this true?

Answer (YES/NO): NO